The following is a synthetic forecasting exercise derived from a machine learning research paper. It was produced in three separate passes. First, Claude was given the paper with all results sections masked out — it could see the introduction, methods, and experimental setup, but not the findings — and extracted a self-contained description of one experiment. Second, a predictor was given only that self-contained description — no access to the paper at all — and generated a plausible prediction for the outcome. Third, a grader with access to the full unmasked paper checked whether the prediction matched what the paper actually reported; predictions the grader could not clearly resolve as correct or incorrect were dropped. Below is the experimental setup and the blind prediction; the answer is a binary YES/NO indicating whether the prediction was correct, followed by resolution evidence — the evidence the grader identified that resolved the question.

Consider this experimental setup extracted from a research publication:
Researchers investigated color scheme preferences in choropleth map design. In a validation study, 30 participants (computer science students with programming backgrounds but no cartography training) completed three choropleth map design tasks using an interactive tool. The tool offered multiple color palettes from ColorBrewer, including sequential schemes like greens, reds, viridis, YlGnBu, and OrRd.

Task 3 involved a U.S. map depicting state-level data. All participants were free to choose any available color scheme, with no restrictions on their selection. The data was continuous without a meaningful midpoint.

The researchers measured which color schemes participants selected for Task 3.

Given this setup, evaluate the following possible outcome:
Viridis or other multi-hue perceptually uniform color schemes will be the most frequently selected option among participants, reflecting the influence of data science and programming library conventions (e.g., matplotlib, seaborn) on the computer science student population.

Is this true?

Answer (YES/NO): NO